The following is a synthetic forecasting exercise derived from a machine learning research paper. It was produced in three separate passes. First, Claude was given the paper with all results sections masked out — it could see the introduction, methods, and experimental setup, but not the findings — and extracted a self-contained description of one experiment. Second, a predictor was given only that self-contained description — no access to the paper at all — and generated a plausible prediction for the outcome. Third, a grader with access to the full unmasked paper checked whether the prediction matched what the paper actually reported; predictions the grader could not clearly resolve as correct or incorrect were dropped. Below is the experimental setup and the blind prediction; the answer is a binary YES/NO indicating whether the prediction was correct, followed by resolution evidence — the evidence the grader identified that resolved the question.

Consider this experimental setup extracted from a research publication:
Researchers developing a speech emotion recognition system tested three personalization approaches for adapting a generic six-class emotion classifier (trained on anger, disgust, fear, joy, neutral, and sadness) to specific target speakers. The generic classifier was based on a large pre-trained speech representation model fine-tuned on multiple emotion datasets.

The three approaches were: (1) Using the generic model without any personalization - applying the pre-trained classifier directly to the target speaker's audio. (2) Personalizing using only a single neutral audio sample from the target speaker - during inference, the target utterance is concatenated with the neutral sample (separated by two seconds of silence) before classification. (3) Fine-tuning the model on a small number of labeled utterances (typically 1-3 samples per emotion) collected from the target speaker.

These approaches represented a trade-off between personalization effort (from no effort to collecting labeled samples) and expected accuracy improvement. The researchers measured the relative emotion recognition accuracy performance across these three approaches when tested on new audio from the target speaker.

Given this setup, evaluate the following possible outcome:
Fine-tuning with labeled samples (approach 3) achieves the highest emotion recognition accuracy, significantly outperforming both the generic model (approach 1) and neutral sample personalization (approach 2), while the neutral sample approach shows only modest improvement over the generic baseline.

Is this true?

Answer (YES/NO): NO